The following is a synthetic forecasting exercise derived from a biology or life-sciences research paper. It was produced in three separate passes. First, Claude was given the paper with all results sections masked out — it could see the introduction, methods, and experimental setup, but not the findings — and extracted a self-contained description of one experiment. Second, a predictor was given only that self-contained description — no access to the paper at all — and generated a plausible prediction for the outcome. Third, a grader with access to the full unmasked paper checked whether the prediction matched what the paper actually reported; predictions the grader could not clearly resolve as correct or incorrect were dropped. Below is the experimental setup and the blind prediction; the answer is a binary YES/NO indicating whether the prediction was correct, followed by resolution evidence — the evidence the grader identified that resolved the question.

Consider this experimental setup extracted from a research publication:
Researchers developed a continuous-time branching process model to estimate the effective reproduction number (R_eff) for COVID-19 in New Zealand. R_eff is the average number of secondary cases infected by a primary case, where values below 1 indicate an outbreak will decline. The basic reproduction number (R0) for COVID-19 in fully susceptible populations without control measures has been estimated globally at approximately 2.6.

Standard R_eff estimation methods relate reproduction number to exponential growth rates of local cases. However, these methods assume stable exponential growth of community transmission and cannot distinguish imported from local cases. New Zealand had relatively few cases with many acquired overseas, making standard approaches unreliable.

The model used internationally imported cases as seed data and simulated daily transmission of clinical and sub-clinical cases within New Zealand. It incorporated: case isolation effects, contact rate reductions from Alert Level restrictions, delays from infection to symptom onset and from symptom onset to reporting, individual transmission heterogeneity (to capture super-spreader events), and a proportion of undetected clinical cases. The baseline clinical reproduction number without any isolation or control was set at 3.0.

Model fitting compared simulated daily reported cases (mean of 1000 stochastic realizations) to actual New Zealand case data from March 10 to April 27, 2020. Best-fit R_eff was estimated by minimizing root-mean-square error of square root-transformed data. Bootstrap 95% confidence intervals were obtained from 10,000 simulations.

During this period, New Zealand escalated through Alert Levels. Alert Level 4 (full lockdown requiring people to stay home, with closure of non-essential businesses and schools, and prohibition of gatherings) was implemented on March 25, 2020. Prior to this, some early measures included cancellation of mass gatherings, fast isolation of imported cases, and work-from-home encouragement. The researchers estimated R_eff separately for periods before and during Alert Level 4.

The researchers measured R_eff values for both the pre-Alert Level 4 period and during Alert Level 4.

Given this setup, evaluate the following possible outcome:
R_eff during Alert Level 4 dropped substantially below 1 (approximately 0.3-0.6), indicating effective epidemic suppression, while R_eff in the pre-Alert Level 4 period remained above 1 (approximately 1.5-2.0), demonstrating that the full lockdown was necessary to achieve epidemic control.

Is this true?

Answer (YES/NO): YES